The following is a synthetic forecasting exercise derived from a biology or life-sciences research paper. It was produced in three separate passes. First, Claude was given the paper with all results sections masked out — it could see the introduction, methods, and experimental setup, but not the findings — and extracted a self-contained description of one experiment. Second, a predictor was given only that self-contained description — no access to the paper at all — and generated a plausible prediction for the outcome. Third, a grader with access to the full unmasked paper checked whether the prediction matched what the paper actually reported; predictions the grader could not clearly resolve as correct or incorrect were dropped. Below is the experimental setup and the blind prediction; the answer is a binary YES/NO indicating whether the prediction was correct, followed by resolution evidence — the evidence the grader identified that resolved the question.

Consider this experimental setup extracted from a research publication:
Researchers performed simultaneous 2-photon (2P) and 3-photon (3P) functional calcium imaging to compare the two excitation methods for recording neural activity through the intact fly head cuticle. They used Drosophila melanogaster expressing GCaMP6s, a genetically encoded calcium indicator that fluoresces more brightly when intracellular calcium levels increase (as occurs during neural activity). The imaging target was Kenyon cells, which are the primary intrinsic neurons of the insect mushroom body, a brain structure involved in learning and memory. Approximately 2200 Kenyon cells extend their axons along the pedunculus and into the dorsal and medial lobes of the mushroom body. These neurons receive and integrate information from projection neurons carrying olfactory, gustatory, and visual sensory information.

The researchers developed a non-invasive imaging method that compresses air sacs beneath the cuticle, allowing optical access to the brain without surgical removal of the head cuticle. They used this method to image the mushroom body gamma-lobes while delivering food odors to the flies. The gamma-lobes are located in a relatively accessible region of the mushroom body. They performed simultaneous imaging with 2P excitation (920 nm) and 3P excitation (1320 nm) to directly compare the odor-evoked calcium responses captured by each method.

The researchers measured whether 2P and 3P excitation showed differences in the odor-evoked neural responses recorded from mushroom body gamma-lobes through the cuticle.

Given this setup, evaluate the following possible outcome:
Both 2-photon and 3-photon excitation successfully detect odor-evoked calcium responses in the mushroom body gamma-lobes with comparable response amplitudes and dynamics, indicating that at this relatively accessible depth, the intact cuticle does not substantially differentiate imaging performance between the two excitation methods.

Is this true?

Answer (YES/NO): YES